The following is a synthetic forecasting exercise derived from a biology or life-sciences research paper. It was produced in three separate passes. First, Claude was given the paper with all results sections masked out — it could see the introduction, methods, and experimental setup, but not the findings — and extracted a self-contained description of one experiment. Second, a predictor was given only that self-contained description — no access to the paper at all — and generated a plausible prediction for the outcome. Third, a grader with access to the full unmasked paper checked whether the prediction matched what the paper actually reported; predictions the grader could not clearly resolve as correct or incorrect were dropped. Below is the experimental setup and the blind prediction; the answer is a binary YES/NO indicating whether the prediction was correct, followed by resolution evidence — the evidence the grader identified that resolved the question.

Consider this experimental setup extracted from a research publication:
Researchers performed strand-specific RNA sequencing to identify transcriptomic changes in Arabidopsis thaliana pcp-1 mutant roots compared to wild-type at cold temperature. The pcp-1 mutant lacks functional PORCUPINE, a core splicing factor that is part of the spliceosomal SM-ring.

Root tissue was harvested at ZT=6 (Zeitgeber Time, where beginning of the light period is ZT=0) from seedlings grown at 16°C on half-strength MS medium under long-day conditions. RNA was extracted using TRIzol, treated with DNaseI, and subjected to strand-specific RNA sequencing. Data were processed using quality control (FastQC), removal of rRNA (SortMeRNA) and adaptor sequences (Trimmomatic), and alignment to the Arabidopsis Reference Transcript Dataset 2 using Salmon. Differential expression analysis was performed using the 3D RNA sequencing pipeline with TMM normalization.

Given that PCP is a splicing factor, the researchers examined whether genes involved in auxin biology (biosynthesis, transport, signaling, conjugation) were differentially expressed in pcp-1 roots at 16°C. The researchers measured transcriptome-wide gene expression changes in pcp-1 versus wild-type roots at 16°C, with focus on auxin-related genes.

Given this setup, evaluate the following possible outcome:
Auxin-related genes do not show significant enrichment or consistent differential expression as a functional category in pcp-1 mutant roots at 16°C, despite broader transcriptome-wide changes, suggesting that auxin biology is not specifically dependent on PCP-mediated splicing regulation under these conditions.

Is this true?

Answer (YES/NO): NO